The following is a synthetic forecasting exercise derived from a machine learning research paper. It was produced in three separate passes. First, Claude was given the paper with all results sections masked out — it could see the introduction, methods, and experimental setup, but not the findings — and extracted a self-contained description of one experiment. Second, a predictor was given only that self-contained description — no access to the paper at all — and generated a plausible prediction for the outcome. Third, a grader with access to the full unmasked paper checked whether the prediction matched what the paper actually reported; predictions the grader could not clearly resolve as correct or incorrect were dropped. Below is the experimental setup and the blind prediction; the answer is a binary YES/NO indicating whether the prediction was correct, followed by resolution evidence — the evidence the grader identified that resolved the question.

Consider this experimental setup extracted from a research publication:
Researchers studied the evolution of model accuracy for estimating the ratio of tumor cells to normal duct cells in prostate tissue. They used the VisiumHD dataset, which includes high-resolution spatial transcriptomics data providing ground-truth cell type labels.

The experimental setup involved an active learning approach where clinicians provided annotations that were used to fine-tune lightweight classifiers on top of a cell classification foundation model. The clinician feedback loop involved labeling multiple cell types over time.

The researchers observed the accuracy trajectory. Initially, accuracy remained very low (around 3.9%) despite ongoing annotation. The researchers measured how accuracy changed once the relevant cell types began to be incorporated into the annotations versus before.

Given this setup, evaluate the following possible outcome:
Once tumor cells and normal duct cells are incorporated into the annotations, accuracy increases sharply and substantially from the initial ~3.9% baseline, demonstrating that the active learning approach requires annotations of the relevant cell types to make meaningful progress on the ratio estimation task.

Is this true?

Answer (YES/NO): YES